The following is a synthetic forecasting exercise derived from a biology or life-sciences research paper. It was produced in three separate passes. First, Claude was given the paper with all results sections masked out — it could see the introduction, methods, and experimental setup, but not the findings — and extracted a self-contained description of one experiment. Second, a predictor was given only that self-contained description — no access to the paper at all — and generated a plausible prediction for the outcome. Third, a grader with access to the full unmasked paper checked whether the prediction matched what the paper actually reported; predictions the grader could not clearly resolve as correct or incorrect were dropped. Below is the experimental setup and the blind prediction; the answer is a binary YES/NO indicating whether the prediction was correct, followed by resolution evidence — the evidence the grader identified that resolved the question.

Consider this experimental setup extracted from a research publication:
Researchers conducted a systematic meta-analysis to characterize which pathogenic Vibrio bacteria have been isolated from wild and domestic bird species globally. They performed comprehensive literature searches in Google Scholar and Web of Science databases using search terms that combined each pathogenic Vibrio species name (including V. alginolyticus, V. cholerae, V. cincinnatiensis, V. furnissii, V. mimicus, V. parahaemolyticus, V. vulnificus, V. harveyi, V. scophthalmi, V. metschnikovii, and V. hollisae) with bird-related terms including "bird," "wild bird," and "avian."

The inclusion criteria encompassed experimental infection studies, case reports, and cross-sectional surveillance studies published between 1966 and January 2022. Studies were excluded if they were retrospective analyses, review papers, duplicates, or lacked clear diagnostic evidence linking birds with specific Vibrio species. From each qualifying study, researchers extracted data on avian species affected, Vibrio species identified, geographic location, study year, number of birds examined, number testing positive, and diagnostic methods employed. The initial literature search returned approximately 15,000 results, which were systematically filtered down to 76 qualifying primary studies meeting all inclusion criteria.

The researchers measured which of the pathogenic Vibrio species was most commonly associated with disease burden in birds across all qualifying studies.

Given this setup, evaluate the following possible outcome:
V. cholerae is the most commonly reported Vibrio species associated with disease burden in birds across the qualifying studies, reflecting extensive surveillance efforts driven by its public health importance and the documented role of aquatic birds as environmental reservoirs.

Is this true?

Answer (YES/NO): YES